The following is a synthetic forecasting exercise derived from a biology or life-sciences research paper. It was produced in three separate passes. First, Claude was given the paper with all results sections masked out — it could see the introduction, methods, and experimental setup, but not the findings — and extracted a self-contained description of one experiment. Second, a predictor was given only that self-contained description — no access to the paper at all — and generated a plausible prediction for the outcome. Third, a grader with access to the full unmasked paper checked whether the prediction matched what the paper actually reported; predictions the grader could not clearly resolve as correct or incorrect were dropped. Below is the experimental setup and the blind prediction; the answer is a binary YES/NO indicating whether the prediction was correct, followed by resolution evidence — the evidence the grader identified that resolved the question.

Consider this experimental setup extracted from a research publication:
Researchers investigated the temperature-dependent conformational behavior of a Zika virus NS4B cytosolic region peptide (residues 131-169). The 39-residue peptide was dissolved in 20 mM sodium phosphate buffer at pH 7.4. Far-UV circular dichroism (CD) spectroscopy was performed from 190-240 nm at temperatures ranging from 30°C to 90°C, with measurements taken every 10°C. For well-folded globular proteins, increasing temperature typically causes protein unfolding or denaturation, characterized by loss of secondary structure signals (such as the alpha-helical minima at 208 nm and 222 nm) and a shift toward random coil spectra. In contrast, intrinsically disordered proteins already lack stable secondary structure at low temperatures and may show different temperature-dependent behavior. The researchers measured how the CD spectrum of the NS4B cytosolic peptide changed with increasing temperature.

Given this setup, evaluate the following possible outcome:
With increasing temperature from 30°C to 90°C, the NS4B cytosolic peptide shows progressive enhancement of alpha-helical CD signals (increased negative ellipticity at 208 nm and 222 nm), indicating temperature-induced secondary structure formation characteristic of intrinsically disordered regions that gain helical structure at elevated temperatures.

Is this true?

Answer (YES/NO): NO